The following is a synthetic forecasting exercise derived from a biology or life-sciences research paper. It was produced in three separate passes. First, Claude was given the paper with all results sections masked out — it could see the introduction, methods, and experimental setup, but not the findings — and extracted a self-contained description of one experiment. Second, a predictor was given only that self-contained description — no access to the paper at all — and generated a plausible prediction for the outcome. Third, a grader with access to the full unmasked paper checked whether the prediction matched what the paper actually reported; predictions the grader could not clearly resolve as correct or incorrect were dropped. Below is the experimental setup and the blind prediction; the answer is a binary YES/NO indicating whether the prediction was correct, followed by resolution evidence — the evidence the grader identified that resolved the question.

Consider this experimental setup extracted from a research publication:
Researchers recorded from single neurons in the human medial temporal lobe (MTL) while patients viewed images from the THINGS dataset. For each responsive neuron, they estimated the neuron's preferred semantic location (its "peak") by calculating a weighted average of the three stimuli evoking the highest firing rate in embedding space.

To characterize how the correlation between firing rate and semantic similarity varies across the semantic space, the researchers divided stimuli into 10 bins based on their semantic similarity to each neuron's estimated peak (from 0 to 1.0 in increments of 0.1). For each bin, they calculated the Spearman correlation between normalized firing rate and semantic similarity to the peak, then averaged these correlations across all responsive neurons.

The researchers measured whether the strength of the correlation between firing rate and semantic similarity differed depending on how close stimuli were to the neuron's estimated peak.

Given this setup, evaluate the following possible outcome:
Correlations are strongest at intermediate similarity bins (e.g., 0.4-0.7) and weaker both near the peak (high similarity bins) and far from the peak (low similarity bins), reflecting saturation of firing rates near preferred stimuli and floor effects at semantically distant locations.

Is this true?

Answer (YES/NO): NO